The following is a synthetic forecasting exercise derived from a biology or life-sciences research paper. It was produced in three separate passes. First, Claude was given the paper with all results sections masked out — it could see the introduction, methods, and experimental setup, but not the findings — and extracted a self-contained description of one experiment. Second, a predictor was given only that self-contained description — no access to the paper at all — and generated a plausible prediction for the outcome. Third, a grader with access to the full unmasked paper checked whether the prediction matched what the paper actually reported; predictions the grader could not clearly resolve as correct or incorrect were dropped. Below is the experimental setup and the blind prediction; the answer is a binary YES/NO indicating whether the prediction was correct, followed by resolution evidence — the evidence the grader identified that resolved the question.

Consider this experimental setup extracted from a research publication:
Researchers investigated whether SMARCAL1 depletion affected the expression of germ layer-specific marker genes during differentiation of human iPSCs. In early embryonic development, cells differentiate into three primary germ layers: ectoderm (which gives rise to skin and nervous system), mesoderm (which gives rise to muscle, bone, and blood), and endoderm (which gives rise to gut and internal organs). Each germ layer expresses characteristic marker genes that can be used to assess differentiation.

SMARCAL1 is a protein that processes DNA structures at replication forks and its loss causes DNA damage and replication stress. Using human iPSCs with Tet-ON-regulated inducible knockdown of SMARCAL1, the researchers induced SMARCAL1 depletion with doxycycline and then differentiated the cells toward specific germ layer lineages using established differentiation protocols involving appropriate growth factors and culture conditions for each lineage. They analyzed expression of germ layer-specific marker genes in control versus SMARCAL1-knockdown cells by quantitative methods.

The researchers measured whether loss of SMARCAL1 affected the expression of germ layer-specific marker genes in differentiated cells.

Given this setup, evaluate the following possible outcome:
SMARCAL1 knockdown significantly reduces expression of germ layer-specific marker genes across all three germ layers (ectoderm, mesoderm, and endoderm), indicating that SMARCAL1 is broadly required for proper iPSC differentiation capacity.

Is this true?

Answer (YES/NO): NO